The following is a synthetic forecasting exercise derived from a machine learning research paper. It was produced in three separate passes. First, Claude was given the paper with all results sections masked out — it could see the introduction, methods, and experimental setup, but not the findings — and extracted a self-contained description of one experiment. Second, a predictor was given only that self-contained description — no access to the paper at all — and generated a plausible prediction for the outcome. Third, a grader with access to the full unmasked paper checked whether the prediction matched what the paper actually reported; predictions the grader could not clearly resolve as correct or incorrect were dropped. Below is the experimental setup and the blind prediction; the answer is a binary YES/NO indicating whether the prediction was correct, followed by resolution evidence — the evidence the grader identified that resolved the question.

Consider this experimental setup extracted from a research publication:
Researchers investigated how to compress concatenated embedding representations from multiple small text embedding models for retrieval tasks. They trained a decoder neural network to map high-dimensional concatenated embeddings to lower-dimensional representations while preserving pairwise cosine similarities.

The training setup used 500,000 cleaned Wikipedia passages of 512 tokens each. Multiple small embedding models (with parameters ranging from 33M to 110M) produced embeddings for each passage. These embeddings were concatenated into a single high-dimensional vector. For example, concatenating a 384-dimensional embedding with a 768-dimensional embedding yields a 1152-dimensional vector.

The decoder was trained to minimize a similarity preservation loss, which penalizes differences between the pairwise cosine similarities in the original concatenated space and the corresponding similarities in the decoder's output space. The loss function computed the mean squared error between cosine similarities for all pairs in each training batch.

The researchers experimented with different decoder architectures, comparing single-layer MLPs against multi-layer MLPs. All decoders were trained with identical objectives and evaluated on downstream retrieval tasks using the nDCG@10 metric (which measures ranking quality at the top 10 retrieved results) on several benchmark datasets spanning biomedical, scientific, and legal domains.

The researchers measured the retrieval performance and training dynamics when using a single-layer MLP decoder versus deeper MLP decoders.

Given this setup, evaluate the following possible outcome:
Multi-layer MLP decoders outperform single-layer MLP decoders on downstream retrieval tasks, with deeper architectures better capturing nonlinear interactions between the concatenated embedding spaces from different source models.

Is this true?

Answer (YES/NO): NO